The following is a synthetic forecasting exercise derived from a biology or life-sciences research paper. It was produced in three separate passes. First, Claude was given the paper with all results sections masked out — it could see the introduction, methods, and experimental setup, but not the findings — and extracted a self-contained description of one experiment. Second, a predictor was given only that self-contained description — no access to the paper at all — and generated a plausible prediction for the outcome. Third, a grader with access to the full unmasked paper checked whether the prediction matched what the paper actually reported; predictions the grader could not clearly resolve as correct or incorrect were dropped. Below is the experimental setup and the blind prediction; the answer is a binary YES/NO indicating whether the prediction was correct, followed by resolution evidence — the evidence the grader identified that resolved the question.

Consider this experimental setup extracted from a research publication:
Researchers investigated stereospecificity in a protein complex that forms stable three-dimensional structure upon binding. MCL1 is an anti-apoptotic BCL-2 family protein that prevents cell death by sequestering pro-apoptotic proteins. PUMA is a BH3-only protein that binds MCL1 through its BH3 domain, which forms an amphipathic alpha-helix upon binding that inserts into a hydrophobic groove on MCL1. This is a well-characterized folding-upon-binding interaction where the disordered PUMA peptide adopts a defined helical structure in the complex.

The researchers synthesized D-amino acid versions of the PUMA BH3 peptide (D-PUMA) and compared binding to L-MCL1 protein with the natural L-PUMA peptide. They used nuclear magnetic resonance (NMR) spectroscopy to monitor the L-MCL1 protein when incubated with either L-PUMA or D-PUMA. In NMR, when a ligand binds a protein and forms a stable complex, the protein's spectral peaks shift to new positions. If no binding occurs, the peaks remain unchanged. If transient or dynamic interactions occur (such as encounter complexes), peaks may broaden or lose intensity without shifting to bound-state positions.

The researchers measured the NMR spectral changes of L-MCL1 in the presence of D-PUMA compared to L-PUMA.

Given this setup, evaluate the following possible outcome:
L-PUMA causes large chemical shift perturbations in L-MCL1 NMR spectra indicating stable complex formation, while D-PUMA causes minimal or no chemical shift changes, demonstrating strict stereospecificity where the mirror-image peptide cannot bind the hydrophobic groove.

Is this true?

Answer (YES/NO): NO